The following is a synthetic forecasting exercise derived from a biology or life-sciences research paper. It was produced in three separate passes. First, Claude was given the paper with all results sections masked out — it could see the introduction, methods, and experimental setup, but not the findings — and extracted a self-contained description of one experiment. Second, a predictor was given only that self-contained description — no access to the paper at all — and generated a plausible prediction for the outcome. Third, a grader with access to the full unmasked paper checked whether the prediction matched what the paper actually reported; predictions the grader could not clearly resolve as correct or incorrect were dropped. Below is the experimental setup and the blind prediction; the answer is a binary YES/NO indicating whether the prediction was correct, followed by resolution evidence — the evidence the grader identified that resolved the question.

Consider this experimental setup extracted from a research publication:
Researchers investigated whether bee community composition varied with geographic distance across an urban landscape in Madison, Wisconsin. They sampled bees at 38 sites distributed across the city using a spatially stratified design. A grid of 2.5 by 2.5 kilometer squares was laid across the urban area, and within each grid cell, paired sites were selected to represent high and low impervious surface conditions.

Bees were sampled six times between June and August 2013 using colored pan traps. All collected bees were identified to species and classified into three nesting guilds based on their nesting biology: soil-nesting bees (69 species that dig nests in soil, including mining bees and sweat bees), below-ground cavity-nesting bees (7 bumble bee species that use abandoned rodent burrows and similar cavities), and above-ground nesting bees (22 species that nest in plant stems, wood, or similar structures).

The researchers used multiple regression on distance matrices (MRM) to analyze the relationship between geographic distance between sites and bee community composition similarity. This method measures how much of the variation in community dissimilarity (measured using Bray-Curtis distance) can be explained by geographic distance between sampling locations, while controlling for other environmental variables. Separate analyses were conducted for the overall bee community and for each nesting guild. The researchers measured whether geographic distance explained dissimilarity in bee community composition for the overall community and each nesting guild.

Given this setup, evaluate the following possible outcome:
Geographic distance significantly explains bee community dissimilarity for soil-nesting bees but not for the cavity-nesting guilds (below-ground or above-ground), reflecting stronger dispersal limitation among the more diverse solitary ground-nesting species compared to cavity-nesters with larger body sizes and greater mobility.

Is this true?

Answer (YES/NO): YES